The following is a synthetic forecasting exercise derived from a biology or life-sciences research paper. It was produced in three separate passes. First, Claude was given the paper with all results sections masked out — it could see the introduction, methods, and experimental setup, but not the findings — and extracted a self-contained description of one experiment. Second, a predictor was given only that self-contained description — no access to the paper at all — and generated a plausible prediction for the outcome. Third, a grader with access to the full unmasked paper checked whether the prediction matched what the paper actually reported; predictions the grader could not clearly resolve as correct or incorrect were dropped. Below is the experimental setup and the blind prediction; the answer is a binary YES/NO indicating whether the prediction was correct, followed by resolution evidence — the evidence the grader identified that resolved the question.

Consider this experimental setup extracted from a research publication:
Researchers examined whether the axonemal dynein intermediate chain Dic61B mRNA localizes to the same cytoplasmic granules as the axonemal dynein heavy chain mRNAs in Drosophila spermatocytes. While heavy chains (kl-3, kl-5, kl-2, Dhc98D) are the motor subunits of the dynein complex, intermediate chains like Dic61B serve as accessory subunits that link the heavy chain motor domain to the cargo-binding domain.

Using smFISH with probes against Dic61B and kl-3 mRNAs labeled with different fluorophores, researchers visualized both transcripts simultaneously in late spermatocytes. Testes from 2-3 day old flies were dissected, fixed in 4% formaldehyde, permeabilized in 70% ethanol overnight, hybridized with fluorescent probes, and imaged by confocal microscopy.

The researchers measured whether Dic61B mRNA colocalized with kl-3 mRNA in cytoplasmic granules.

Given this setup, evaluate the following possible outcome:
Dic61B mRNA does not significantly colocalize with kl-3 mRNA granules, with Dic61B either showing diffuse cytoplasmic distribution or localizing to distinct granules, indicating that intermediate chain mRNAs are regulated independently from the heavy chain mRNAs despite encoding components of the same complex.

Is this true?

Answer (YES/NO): YES